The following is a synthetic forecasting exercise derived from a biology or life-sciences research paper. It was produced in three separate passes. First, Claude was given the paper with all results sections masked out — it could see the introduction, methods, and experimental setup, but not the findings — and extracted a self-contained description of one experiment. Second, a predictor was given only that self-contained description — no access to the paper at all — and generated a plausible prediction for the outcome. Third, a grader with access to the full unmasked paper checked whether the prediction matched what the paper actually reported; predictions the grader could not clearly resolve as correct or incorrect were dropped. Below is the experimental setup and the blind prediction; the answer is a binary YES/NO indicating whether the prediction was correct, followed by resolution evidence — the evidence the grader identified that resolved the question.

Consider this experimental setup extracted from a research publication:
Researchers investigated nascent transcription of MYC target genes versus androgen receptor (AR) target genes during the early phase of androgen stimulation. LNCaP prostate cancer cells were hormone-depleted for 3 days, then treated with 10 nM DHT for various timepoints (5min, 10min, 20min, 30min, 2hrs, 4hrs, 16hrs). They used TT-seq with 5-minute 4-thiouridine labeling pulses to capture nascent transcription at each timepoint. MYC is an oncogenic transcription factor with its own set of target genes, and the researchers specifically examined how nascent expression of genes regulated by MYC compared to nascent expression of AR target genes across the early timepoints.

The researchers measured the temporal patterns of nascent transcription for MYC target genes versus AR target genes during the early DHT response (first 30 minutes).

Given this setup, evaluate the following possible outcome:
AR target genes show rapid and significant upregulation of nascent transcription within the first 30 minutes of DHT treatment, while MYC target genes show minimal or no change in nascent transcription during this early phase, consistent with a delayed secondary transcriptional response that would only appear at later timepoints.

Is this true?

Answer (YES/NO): NO